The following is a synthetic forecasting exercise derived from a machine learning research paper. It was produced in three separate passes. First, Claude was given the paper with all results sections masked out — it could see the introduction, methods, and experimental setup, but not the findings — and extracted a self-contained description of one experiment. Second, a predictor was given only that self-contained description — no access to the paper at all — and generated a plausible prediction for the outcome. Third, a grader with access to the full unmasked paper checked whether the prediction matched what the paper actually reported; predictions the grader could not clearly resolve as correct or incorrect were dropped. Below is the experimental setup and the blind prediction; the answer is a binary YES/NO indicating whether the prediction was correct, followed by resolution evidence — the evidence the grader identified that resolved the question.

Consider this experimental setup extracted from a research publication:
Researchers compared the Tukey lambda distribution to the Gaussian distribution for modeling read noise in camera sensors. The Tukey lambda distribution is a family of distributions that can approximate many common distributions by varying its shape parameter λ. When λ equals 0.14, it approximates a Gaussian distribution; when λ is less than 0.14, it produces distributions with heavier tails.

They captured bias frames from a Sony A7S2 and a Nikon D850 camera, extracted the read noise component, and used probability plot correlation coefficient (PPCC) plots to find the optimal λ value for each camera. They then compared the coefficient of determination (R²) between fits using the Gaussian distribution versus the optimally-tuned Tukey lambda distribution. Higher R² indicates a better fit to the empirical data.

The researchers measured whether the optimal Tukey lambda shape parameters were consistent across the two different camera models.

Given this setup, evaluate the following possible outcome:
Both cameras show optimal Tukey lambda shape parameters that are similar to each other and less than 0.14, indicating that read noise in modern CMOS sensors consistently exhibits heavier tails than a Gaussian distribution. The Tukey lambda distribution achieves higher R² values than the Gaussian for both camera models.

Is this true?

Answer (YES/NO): NO